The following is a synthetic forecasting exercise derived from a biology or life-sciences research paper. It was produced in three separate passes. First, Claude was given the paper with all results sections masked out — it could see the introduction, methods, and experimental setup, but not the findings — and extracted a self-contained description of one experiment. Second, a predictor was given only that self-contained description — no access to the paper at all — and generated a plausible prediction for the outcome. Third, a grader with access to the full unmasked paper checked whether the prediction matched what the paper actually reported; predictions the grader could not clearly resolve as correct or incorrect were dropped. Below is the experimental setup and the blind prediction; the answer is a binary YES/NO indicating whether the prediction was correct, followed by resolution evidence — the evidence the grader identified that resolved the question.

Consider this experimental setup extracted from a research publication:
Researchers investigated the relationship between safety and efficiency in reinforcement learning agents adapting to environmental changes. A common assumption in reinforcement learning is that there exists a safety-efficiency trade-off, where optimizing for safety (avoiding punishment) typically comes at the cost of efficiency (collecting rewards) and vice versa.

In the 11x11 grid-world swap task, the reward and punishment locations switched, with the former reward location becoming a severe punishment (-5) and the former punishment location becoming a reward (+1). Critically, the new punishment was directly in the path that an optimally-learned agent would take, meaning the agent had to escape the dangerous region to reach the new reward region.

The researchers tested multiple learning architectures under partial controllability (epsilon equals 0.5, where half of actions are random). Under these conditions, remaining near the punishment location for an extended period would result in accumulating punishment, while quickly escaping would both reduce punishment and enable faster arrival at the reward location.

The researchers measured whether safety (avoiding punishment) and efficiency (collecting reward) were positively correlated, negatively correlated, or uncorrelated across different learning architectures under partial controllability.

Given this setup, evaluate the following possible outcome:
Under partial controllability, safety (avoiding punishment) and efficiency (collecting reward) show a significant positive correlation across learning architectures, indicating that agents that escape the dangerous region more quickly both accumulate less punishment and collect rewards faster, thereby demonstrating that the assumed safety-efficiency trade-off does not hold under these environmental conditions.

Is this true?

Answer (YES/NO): YES